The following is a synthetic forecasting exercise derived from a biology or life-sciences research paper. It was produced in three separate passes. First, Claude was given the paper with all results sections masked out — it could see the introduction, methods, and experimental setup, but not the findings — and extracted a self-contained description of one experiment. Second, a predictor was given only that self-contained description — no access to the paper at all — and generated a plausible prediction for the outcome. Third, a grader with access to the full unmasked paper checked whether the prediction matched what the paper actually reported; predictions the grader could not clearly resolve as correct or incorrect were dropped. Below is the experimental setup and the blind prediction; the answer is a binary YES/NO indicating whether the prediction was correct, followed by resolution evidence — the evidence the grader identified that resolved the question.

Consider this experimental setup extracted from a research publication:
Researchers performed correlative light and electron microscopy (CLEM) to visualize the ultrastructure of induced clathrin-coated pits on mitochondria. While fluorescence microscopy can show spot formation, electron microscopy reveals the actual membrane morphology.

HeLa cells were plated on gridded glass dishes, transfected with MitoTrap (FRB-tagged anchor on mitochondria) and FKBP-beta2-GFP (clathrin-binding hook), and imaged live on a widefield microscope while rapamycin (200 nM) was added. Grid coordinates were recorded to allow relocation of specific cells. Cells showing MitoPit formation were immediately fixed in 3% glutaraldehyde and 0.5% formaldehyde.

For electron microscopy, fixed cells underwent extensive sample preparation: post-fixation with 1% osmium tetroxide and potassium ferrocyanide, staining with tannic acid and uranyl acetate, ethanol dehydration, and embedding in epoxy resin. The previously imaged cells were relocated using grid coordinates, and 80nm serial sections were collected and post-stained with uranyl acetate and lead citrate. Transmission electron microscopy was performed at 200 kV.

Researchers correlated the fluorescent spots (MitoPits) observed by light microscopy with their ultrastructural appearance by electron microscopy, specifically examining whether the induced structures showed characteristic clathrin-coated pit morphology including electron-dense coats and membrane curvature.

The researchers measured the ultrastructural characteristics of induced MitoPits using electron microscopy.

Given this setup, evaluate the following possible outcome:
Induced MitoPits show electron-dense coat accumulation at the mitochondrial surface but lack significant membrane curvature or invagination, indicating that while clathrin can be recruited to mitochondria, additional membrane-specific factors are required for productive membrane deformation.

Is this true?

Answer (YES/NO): NO